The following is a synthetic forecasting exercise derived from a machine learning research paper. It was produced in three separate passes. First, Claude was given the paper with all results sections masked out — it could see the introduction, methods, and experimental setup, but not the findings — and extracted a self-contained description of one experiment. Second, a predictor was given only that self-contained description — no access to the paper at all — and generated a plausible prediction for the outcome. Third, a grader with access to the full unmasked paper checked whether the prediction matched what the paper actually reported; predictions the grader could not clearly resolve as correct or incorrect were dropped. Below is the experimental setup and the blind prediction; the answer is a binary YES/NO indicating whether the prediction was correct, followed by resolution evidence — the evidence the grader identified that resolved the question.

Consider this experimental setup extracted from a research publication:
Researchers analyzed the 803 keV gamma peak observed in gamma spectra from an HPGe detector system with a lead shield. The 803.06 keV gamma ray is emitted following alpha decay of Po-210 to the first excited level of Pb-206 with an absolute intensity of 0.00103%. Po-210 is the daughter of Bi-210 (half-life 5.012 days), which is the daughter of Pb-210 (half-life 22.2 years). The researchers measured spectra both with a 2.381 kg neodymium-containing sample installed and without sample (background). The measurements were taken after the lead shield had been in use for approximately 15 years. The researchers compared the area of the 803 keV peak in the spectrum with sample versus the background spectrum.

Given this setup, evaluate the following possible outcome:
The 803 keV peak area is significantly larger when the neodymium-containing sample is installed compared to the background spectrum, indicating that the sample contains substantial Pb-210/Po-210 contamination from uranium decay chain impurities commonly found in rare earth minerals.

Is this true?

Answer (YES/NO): NO